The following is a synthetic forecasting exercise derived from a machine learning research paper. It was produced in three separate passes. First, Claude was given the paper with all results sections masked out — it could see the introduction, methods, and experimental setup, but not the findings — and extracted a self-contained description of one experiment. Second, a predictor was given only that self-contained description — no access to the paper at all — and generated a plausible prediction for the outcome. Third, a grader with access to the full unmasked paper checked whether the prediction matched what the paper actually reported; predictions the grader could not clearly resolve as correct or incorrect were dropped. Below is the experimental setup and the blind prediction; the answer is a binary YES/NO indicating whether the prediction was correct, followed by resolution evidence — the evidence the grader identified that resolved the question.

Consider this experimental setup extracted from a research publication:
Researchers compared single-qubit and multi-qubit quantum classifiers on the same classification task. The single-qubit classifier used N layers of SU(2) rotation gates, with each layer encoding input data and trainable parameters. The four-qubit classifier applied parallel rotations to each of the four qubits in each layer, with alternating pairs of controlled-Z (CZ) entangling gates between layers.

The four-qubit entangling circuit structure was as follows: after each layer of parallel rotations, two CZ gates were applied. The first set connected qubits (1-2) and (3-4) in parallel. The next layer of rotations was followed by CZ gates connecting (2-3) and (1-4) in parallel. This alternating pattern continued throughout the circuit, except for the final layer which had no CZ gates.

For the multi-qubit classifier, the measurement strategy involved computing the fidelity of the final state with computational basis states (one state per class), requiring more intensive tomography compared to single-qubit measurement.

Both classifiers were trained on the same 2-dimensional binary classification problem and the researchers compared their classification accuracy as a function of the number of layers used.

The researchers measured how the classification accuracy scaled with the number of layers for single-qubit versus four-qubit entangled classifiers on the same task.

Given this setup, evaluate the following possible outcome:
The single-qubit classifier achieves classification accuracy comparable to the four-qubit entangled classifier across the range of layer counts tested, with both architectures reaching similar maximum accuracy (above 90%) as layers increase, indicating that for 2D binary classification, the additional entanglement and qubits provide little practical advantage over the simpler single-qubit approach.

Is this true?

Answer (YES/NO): YES